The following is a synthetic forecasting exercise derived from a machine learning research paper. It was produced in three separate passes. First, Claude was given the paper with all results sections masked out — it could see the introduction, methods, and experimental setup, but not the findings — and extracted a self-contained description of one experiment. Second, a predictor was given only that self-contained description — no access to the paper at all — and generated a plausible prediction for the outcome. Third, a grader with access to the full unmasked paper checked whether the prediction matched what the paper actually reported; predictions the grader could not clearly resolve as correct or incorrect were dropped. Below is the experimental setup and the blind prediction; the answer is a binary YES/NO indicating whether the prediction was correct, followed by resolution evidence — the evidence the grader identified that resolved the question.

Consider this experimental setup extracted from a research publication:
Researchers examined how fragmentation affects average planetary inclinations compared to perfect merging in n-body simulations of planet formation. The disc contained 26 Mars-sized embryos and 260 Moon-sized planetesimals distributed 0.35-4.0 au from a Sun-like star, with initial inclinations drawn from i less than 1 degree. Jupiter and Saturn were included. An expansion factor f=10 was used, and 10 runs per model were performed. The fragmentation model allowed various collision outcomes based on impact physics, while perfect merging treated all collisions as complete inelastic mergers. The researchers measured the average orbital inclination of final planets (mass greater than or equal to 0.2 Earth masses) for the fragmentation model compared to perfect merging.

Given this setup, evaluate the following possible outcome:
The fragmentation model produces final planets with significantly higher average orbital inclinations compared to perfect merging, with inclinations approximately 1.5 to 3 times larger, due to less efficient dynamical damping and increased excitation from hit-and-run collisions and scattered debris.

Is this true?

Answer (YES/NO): NO